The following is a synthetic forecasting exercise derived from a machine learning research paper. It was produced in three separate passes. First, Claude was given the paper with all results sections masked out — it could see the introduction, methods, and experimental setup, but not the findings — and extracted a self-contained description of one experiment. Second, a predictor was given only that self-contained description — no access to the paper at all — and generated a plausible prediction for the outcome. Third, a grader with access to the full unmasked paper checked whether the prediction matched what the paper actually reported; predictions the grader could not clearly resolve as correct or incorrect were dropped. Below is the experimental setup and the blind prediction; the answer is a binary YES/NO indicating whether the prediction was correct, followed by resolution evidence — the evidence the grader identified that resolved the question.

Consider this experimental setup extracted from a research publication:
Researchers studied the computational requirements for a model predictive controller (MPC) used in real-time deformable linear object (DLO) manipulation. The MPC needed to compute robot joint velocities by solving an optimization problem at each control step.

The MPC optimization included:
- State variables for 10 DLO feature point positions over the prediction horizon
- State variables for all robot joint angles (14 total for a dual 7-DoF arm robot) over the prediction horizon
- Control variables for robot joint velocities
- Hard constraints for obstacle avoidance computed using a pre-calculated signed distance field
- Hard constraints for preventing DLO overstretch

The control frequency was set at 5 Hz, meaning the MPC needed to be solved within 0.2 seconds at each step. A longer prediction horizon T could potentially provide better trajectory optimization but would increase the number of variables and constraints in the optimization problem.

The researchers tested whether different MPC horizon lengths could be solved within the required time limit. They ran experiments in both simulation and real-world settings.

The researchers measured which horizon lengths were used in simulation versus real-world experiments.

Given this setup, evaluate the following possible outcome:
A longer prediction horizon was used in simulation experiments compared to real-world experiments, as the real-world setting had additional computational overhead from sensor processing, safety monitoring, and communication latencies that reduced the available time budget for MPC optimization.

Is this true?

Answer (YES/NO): NO